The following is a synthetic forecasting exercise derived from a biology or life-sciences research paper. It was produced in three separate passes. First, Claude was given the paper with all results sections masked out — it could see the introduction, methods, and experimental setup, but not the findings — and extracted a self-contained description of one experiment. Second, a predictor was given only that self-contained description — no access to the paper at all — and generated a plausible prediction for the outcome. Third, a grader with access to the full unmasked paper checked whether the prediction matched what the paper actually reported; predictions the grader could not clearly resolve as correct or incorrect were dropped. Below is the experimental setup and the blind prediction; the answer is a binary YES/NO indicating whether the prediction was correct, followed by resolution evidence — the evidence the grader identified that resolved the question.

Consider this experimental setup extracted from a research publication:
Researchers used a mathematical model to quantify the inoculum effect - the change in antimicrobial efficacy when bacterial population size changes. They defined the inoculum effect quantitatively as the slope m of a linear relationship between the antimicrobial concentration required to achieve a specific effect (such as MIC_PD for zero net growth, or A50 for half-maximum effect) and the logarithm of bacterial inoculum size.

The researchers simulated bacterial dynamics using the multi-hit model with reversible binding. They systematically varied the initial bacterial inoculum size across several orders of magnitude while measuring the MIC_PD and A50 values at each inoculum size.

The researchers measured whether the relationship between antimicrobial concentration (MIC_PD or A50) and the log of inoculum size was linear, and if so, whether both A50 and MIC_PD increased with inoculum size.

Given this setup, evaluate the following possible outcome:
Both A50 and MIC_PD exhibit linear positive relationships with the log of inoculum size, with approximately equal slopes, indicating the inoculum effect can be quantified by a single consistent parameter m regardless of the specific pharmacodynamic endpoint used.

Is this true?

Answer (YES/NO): NO